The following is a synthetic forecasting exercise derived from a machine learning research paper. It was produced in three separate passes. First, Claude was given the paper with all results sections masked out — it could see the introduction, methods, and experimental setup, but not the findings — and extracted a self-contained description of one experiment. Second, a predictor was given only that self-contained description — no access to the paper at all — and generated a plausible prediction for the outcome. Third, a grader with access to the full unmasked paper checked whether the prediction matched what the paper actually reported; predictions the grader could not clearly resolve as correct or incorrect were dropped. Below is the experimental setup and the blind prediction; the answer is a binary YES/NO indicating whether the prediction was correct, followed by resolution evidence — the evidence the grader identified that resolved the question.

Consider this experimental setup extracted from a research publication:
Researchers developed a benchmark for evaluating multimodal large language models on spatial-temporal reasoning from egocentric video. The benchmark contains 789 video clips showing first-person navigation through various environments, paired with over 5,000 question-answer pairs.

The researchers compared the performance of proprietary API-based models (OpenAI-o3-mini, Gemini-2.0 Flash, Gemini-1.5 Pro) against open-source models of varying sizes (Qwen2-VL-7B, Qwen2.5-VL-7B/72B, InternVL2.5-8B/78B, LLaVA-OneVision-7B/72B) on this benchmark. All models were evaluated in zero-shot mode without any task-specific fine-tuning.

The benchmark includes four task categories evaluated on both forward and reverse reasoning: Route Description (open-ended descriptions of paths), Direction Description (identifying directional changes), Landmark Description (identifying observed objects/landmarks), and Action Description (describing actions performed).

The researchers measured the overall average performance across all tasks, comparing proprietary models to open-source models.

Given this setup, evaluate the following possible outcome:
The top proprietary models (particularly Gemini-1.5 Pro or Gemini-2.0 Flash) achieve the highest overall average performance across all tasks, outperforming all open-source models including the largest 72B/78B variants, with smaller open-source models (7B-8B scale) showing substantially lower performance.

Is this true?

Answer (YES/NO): NO